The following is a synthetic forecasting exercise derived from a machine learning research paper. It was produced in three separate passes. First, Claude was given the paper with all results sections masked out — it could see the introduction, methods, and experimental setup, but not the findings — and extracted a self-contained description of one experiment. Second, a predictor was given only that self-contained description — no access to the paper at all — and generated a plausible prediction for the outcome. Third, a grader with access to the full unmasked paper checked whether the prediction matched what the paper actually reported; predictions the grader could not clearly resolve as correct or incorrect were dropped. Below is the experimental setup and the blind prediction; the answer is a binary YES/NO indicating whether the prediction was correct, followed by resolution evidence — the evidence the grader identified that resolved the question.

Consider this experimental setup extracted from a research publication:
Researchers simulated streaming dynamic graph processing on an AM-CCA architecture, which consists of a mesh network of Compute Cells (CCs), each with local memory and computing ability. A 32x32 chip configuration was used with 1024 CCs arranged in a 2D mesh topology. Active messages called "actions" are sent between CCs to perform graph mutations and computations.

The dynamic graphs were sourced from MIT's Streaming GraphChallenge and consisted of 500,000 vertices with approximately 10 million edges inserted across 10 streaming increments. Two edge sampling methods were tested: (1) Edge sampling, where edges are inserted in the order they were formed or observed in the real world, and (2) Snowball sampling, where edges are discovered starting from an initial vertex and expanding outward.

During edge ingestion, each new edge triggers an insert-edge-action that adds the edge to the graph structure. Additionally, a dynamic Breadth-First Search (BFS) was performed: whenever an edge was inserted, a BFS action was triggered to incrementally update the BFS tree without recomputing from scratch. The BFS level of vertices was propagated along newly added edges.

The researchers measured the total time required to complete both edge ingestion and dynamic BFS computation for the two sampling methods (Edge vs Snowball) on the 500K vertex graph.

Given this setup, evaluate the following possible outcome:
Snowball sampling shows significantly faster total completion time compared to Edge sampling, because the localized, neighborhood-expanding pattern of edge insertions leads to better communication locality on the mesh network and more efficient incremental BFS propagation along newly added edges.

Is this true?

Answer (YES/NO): YES